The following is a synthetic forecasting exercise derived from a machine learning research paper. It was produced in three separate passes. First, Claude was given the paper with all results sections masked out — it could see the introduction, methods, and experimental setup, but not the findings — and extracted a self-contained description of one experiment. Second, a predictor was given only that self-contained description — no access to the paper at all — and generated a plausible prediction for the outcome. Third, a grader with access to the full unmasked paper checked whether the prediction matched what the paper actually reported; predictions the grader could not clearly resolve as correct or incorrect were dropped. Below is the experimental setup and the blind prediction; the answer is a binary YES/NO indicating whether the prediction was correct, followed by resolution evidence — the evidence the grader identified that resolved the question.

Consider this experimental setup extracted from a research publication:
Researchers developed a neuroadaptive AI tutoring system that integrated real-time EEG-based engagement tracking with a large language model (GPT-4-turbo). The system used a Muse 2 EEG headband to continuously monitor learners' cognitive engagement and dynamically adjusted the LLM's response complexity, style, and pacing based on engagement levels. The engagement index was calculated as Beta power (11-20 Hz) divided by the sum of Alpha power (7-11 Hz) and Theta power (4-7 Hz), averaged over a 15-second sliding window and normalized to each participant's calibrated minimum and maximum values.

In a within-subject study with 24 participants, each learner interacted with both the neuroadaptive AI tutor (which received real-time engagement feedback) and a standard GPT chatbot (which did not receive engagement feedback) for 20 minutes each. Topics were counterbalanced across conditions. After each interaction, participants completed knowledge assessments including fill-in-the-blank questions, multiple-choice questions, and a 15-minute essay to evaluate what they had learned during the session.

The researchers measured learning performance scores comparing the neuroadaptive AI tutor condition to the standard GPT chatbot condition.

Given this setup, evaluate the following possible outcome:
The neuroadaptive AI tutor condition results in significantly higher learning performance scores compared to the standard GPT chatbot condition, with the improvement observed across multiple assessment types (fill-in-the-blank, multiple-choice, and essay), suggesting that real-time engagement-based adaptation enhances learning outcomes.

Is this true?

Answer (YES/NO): NO